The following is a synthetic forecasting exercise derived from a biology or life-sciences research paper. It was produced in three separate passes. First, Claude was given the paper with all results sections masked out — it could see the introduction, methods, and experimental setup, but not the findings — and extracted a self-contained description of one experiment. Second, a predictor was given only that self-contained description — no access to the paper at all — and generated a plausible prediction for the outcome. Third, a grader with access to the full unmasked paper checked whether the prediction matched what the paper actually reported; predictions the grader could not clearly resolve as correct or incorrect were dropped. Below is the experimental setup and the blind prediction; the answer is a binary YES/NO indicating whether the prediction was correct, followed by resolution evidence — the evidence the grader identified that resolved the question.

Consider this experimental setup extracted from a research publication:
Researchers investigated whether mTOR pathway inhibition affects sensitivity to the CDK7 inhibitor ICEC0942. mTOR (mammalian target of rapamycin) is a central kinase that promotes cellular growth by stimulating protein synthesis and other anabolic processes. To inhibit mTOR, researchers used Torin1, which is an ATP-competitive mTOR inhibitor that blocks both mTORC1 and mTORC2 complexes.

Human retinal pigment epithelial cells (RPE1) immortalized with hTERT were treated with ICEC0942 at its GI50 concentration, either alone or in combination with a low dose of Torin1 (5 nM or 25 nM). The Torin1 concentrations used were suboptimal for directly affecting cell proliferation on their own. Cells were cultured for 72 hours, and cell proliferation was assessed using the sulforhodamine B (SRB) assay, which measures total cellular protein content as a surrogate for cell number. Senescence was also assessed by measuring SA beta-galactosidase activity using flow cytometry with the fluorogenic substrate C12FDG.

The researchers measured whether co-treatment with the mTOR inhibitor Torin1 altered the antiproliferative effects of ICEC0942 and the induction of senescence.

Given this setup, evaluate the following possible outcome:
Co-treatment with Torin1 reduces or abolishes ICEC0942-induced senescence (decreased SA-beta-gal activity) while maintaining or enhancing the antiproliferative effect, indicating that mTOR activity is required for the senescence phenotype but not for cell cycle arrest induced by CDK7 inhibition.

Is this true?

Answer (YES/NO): NO